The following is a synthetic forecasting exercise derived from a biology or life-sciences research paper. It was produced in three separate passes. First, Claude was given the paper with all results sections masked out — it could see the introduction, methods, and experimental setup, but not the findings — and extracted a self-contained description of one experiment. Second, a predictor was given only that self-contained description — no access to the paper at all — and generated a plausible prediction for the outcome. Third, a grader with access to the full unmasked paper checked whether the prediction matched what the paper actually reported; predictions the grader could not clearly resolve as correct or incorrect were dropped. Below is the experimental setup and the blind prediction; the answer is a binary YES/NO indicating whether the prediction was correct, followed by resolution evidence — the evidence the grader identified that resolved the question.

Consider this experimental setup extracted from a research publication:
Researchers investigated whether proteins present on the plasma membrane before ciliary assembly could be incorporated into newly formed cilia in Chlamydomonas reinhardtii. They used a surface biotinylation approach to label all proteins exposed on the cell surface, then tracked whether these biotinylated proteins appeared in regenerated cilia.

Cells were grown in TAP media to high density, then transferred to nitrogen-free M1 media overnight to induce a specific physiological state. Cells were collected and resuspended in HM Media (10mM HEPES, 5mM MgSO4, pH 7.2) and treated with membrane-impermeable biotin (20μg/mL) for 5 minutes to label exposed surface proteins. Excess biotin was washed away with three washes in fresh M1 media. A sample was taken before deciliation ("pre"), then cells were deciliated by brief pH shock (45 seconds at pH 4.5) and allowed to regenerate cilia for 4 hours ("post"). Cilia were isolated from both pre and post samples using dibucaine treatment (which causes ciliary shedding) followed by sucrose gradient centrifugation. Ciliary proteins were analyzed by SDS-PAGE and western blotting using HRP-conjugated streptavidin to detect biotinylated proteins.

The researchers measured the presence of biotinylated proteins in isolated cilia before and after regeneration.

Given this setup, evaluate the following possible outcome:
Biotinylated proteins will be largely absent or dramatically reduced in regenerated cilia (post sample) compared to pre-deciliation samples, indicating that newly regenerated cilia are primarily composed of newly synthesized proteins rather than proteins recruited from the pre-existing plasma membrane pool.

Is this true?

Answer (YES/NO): NO